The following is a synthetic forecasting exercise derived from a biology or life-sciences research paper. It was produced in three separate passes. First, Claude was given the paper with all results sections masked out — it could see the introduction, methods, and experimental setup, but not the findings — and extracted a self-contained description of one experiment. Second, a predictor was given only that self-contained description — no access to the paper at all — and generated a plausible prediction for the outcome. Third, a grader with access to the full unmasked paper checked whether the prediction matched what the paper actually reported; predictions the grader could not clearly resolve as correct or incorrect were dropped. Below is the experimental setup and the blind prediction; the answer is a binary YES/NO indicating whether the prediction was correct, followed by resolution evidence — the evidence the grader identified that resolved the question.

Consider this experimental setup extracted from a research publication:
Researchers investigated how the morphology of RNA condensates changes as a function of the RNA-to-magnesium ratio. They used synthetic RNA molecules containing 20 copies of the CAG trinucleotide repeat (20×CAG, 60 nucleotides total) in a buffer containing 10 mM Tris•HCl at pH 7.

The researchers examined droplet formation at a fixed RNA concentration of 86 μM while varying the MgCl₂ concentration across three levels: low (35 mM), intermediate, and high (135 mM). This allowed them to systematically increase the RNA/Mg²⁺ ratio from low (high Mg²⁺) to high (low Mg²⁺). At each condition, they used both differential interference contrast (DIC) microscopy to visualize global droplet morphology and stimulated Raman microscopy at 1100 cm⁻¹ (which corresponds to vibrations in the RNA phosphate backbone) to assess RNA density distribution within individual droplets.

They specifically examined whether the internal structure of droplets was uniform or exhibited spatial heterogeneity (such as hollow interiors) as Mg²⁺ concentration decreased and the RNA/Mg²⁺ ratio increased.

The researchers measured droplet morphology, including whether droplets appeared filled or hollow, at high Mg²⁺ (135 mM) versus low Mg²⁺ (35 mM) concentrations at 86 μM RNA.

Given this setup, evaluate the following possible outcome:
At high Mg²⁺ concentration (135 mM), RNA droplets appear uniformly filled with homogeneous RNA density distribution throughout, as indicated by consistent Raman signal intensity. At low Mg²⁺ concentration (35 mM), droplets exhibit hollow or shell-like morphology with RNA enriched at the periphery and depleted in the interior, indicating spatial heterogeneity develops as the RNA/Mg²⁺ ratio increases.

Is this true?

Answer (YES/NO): YES